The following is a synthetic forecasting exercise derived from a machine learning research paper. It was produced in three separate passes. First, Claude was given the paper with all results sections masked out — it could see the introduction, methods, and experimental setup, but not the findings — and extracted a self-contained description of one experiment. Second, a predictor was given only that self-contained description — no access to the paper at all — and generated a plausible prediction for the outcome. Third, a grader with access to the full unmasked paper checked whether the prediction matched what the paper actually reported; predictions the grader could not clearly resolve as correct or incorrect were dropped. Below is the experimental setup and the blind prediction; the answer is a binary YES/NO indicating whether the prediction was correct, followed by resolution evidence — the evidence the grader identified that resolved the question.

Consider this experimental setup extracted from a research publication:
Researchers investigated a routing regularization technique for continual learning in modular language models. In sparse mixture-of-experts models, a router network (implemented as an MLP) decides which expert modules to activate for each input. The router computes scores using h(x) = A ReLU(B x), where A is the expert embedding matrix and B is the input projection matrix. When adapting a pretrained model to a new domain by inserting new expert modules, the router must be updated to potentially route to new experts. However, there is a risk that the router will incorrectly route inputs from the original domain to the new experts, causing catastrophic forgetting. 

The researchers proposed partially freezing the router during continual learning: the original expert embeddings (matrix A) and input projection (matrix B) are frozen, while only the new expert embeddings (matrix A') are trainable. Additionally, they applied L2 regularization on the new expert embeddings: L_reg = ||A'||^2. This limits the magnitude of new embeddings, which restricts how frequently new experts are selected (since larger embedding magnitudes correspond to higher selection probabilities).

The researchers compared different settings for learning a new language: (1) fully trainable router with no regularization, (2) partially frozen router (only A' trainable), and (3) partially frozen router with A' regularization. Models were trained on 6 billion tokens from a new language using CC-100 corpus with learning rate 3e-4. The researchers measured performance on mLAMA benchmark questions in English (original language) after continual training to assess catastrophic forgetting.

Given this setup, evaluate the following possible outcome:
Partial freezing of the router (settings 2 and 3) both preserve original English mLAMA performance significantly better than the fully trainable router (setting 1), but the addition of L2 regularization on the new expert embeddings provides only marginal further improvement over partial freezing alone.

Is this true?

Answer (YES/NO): NO